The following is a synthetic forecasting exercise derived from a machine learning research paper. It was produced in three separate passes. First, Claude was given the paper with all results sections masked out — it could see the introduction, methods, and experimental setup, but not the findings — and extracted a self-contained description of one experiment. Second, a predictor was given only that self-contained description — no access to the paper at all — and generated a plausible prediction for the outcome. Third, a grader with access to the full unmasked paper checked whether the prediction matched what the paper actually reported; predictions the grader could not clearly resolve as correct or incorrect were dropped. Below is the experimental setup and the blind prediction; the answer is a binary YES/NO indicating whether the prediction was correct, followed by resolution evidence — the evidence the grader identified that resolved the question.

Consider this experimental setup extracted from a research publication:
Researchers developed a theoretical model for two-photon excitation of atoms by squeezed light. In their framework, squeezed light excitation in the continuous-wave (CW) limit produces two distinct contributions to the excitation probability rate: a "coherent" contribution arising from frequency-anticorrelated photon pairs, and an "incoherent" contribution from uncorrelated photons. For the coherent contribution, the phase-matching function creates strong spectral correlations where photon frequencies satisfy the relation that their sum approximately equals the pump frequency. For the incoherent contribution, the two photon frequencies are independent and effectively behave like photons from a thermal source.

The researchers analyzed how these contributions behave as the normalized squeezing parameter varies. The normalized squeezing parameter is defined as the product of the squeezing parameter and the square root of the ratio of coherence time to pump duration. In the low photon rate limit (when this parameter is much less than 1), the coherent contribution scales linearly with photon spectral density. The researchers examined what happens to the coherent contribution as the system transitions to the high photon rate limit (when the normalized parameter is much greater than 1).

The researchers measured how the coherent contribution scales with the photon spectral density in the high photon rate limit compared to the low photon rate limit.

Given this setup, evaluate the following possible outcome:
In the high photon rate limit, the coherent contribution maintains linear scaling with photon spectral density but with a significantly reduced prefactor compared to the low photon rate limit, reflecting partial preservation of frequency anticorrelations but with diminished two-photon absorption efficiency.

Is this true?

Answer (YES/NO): NO